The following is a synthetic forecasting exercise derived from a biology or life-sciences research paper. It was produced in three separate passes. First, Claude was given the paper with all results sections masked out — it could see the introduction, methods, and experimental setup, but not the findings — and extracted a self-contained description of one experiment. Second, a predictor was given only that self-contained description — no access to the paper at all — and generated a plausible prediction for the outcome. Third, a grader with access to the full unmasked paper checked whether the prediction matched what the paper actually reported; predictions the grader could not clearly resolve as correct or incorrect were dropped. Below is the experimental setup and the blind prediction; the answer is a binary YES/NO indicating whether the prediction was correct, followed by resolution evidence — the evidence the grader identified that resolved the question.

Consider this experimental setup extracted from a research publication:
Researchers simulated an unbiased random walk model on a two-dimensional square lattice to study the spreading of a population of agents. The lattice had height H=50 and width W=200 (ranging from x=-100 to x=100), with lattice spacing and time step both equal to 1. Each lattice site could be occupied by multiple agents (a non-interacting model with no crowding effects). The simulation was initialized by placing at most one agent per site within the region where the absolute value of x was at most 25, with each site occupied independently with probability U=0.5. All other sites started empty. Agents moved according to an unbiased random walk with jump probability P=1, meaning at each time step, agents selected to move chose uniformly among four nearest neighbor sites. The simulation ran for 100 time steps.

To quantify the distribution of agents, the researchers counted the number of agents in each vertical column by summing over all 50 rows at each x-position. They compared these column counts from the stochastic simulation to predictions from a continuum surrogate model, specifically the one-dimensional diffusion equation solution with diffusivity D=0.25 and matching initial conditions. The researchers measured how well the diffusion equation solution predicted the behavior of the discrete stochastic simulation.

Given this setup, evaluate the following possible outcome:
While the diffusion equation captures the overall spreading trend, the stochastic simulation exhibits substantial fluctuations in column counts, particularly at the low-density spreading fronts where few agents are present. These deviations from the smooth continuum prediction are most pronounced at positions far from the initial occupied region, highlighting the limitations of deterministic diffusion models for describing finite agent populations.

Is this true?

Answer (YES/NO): NO